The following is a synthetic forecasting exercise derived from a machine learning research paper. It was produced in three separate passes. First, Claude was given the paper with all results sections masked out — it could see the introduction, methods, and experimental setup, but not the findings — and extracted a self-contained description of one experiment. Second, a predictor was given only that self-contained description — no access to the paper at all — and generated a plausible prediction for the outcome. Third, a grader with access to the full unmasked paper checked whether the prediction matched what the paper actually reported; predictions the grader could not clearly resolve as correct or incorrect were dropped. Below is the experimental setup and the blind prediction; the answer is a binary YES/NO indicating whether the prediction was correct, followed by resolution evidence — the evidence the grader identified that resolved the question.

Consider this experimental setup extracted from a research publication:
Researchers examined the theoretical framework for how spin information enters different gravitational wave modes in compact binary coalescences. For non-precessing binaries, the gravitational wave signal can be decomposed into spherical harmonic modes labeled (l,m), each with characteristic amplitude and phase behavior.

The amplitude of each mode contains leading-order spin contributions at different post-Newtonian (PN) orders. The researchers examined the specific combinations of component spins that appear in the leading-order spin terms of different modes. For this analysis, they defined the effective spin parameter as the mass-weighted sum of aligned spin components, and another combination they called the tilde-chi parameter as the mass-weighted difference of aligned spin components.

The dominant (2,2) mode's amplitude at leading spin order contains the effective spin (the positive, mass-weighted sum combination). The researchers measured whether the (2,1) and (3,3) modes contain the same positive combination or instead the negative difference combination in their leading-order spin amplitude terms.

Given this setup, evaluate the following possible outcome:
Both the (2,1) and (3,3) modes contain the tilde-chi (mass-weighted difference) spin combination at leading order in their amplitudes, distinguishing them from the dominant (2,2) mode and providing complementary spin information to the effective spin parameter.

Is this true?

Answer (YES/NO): YES